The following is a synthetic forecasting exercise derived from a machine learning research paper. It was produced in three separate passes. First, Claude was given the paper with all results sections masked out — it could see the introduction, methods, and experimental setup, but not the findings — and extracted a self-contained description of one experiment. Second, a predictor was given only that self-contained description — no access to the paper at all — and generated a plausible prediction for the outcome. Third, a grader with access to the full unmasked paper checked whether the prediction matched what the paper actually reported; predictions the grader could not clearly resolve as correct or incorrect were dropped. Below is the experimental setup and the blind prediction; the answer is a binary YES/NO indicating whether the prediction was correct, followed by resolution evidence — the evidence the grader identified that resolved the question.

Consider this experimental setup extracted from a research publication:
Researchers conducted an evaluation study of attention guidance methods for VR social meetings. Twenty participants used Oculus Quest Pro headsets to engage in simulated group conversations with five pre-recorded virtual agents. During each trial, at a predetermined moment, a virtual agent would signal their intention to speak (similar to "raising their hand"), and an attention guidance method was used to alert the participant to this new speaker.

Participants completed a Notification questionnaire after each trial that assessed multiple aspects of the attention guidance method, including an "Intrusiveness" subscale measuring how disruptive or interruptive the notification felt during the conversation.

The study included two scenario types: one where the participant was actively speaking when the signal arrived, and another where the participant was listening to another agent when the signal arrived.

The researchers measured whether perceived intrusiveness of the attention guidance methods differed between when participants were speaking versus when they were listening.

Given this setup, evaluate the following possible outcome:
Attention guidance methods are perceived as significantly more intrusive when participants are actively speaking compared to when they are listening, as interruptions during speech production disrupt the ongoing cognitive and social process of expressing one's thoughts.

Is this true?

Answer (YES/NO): YES